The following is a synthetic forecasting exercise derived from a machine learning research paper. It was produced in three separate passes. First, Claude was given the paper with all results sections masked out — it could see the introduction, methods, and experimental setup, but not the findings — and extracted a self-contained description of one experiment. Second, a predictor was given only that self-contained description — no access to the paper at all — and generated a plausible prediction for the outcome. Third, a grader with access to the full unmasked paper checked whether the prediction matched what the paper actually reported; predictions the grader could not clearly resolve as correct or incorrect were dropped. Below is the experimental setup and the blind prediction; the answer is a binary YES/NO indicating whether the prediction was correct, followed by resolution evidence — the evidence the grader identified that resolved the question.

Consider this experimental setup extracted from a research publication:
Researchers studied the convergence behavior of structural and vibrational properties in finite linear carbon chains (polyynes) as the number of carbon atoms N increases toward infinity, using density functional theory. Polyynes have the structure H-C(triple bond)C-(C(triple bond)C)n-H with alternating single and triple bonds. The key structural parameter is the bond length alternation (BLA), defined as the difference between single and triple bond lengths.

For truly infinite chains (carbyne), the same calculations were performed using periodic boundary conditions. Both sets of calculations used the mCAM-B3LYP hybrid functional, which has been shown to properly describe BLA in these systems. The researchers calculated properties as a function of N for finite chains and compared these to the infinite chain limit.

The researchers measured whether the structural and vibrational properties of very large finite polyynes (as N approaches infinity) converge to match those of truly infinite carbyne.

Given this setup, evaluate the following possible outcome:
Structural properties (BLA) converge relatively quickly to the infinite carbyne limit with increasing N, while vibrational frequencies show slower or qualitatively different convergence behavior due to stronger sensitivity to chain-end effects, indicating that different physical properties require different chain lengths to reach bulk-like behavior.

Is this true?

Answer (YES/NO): NO